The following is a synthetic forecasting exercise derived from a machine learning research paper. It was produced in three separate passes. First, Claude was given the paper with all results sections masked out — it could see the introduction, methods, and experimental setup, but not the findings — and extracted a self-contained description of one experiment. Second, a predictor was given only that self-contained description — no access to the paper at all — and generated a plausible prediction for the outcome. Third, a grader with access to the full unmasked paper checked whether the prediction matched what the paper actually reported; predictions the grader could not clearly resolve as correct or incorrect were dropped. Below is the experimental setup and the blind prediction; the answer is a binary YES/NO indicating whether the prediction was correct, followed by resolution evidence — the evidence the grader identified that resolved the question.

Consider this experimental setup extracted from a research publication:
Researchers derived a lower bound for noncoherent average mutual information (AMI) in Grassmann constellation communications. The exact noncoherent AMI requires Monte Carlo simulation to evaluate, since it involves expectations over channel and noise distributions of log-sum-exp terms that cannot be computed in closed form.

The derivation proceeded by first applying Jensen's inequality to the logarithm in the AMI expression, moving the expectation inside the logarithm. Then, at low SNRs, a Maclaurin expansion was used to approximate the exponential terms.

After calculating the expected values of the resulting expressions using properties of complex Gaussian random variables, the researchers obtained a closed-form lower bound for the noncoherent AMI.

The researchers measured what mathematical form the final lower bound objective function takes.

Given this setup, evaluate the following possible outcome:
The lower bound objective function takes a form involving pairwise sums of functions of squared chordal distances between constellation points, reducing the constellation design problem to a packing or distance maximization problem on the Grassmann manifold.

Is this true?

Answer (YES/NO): YES